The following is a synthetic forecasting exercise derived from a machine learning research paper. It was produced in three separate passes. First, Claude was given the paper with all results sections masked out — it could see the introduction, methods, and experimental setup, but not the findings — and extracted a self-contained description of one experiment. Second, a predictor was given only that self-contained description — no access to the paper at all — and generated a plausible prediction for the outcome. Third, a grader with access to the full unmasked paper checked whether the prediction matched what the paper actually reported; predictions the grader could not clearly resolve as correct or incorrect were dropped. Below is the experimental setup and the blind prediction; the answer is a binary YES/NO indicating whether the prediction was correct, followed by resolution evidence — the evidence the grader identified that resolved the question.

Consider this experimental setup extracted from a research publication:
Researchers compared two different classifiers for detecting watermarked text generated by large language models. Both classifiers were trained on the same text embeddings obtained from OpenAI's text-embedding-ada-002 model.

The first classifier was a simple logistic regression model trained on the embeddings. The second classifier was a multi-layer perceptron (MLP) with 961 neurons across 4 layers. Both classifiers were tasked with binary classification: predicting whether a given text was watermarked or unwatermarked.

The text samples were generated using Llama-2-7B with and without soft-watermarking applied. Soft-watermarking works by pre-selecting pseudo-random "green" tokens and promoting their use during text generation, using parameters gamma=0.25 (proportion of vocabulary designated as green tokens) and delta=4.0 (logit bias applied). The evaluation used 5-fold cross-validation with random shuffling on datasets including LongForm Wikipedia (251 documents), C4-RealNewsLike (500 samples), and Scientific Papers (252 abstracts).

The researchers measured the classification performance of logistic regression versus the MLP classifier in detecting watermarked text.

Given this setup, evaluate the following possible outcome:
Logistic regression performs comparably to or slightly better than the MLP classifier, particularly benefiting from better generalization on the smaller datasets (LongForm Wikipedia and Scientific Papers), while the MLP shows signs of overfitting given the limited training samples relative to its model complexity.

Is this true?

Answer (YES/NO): NO